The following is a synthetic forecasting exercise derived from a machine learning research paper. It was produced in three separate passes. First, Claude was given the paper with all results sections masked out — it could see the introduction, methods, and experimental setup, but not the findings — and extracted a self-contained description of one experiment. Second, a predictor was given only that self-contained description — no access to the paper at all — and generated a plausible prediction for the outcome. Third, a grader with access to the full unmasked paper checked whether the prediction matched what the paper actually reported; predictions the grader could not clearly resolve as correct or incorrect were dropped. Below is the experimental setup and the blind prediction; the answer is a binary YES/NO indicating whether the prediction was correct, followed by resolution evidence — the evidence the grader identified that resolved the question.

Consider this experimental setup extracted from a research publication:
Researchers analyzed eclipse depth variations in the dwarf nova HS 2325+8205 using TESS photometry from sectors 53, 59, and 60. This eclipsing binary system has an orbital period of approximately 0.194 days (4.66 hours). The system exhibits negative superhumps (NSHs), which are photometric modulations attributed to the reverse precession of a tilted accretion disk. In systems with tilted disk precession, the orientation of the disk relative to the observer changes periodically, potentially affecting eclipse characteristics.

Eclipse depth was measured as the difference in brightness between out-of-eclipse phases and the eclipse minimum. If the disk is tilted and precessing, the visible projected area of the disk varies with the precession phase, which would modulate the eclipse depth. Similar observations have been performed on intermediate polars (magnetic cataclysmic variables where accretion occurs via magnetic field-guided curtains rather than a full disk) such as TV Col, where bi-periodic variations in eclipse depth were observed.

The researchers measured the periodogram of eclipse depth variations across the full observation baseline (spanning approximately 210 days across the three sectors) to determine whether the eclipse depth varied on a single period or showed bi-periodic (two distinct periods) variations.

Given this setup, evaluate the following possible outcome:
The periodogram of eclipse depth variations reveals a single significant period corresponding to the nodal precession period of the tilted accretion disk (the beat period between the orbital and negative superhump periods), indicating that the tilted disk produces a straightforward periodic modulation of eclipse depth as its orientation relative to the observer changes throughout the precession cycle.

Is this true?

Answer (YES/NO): NO